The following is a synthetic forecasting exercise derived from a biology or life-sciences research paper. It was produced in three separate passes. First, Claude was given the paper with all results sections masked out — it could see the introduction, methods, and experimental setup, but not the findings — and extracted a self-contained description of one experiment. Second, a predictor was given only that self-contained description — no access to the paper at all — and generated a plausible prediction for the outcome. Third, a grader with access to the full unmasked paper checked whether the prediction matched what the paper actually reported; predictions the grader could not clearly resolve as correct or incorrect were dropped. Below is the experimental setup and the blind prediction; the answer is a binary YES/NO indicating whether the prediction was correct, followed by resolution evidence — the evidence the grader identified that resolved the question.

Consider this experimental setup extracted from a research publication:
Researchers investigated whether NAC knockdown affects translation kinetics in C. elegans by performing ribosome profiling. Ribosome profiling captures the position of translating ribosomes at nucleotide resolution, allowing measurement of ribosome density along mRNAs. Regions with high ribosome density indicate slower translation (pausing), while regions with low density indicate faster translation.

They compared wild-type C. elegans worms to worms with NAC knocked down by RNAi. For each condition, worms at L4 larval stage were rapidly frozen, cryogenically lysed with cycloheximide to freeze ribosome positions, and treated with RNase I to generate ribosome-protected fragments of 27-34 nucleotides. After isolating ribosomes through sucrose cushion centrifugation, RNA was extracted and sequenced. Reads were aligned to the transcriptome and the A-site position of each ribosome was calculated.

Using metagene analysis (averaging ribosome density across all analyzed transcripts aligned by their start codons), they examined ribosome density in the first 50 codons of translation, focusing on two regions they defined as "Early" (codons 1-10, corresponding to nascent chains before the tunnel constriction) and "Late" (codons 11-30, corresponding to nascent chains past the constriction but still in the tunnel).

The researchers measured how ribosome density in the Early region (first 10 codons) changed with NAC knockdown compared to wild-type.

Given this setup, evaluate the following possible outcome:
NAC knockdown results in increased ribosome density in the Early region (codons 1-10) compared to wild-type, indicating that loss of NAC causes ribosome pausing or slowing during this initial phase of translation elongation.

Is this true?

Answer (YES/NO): NO